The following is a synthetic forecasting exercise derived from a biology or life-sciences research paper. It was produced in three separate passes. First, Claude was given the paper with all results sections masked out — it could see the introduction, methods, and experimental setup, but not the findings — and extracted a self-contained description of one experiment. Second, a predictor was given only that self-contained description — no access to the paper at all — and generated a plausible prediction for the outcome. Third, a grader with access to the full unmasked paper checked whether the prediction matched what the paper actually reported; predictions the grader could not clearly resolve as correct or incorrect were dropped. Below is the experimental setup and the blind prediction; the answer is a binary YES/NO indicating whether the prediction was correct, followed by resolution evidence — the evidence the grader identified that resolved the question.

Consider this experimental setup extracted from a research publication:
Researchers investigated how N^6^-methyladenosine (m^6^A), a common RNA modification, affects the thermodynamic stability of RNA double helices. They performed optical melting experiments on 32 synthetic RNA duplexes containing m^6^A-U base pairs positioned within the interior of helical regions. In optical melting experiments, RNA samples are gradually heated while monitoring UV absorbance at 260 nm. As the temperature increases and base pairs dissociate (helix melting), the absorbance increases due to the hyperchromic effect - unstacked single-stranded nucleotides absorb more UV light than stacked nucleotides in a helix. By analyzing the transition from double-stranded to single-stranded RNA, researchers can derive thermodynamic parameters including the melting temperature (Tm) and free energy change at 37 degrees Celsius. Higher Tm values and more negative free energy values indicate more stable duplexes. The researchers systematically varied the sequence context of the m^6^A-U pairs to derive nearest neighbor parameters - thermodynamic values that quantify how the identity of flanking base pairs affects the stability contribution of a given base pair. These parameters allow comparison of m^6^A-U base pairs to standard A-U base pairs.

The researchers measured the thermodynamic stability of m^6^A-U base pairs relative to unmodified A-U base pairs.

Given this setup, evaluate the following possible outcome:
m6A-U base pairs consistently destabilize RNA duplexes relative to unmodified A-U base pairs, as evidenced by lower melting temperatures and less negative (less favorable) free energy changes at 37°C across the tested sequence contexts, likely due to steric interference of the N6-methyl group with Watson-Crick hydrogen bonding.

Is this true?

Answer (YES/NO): NO